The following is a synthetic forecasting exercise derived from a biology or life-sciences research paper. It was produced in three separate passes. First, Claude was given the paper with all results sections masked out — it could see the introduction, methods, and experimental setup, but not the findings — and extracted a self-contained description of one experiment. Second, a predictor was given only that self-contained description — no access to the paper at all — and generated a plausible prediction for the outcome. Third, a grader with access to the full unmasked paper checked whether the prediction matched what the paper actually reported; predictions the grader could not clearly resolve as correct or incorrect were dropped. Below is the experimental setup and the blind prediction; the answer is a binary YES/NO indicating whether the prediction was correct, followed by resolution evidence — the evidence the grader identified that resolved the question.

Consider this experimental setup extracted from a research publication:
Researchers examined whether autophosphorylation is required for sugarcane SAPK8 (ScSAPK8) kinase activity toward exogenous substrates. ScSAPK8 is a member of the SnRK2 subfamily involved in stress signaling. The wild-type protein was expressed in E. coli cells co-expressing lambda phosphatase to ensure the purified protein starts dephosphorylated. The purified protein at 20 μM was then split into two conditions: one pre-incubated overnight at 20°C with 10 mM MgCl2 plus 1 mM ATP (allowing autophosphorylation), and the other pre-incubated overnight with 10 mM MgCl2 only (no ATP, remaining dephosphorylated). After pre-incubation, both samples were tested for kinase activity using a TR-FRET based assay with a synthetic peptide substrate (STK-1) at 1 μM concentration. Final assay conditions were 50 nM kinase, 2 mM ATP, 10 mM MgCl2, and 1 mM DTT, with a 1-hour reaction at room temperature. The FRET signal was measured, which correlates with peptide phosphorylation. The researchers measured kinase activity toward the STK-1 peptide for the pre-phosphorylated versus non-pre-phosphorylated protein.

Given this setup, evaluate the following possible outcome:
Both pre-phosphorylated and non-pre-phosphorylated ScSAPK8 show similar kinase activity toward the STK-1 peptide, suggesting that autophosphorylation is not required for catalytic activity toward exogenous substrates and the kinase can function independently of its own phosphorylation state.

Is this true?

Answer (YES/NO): NO